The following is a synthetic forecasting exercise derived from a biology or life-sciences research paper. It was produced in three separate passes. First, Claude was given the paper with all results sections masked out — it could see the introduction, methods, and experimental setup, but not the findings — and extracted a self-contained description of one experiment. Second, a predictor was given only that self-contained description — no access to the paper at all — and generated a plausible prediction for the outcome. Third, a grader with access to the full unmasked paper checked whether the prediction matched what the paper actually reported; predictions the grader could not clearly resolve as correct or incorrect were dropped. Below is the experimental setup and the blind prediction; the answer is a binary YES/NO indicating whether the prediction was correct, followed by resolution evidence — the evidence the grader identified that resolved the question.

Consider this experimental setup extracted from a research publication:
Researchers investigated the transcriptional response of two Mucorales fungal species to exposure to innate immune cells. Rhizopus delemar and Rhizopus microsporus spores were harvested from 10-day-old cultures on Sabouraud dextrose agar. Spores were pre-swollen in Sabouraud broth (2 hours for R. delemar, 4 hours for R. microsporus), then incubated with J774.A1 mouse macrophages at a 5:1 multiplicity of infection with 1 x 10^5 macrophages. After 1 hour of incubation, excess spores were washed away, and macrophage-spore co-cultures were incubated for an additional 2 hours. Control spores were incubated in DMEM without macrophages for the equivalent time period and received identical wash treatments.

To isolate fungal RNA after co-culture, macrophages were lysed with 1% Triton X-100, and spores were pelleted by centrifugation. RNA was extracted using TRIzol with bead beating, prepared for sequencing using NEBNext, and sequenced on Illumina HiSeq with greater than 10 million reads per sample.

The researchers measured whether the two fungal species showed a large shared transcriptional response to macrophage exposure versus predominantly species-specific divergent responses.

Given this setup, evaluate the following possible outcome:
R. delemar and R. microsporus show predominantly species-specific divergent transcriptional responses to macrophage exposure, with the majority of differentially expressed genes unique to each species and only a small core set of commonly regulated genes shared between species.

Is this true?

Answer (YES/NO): YES